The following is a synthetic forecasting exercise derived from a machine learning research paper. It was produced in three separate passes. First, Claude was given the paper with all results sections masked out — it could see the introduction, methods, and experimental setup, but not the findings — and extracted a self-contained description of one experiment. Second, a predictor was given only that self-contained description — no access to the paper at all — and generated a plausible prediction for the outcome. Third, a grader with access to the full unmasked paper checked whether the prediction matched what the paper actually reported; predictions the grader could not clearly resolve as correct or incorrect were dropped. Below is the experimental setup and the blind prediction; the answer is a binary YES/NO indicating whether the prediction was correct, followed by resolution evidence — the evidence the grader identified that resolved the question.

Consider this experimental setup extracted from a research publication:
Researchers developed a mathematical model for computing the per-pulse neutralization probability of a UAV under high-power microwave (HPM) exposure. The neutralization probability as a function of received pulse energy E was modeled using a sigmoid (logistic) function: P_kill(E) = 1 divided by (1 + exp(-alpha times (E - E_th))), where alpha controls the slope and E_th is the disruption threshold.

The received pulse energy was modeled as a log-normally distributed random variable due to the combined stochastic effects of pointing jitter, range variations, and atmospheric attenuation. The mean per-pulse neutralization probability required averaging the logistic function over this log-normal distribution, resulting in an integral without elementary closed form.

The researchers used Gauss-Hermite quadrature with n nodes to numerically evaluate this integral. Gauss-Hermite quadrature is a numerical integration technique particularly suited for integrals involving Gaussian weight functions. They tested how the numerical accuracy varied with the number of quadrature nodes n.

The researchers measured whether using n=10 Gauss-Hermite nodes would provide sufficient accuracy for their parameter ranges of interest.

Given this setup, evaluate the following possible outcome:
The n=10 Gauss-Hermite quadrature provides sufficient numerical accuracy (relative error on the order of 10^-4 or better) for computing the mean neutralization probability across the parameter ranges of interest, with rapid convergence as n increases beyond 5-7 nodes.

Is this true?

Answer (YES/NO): NO